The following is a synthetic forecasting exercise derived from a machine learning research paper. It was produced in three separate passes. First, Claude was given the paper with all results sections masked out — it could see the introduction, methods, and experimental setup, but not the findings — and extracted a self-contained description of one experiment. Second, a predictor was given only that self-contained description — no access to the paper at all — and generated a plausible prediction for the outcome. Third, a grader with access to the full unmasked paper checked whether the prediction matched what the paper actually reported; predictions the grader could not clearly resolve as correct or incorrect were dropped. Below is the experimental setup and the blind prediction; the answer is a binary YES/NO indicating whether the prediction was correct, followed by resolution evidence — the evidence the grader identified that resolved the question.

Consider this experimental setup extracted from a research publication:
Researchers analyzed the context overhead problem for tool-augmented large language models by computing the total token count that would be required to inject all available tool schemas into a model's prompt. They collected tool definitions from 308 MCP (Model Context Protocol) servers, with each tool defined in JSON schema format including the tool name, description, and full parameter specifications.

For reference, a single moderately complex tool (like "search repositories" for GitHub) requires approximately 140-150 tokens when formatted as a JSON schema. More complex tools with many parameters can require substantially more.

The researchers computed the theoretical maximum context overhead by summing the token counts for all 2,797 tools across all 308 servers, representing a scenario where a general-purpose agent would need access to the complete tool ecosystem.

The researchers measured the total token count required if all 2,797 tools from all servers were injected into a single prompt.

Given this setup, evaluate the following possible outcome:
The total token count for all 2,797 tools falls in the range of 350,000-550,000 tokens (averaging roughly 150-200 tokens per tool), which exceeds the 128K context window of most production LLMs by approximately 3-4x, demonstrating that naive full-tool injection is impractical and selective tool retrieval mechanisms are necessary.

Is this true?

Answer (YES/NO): NO